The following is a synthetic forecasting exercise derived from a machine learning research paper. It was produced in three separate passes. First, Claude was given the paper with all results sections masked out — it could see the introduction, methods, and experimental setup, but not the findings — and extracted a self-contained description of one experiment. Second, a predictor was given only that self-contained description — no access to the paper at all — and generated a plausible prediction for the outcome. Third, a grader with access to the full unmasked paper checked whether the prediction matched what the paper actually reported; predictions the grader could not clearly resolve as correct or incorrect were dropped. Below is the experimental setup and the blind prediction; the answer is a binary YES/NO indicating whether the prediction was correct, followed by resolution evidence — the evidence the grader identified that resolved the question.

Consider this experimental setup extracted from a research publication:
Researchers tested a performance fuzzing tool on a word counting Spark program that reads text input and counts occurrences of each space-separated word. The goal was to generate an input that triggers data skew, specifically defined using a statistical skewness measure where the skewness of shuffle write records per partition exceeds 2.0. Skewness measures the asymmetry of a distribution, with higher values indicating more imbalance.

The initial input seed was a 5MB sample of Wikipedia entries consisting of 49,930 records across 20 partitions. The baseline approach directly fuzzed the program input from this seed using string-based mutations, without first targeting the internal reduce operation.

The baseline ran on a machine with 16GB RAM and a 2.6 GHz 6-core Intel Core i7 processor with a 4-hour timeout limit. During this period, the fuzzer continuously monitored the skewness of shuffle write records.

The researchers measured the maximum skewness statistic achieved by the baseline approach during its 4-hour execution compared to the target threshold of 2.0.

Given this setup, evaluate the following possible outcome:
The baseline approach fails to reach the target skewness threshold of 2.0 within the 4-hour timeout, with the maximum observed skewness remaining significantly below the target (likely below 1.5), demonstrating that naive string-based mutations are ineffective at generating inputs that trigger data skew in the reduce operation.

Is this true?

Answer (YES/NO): YES